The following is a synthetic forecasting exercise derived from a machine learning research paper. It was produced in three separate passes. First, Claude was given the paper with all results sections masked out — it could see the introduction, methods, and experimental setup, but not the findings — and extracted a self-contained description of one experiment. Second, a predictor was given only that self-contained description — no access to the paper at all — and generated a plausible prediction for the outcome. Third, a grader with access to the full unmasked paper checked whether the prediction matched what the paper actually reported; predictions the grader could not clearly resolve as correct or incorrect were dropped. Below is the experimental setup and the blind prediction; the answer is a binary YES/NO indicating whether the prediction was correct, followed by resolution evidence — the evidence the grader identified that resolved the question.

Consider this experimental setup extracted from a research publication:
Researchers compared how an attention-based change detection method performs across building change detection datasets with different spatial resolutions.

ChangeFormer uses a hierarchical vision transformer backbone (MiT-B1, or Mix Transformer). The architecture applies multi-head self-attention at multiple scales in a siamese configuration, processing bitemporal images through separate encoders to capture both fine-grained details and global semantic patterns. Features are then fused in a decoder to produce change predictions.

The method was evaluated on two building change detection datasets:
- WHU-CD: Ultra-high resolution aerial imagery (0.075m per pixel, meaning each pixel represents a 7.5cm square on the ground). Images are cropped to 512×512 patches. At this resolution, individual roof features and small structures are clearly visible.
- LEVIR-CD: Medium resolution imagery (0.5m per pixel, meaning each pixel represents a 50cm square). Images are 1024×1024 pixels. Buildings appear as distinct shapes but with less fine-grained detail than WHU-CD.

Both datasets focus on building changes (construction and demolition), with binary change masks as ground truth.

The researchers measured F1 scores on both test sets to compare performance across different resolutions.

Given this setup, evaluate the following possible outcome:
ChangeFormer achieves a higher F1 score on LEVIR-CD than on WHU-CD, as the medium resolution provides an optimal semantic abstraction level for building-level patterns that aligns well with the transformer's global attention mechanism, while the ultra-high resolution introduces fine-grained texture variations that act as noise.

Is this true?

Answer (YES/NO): YES